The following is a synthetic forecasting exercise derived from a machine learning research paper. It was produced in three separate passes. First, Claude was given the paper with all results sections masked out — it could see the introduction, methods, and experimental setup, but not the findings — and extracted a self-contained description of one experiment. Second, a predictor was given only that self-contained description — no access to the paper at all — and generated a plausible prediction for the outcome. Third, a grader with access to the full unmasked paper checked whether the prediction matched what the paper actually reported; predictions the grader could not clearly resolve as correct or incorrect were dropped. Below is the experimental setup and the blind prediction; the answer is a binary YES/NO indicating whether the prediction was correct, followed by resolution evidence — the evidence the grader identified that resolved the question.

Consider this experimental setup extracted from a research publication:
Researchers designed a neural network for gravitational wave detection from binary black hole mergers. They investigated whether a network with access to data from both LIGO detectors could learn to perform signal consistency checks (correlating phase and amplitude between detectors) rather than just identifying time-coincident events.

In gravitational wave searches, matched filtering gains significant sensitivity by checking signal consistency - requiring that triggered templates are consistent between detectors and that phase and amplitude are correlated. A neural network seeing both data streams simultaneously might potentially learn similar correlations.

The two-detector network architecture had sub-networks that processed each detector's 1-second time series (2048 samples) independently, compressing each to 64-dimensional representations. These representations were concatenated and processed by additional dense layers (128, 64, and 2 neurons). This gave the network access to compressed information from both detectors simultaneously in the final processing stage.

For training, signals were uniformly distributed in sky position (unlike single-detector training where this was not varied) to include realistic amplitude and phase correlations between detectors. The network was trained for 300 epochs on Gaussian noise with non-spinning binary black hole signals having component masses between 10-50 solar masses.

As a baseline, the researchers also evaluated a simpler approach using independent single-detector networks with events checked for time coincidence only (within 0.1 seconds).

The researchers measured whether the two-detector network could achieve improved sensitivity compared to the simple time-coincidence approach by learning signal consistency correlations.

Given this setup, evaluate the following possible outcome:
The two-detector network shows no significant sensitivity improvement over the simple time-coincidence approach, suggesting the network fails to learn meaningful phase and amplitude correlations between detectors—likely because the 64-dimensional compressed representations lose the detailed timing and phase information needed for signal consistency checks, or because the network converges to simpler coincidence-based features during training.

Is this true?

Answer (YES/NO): YES